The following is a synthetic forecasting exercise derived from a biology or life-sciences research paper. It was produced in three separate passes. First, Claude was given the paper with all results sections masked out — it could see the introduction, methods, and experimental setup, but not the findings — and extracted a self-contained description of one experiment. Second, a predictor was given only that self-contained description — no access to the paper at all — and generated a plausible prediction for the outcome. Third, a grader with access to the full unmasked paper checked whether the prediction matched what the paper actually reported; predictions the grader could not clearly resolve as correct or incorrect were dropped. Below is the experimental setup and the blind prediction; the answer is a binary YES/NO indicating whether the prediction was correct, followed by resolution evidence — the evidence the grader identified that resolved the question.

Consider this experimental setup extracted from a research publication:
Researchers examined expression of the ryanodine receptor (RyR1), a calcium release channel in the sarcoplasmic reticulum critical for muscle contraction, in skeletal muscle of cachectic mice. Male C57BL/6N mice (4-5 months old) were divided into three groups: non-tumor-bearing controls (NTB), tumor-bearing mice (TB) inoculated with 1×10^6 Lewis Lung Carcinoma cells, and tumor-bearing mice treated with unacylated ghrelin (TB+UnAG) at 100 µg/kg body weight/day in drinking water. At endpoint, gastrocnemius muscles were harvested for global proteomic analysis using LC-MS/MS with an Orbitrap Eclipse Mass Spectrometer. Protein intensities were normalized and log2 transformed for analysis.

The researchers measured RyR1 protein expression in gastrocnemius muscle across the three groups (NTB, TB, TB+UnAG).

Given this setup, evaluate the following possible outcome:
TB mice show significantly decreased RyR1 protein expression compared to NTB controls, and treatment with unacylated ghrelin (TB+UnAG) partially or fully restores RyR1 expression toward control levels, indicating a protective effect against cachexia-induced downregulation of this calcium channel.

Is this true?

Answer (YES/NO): NO